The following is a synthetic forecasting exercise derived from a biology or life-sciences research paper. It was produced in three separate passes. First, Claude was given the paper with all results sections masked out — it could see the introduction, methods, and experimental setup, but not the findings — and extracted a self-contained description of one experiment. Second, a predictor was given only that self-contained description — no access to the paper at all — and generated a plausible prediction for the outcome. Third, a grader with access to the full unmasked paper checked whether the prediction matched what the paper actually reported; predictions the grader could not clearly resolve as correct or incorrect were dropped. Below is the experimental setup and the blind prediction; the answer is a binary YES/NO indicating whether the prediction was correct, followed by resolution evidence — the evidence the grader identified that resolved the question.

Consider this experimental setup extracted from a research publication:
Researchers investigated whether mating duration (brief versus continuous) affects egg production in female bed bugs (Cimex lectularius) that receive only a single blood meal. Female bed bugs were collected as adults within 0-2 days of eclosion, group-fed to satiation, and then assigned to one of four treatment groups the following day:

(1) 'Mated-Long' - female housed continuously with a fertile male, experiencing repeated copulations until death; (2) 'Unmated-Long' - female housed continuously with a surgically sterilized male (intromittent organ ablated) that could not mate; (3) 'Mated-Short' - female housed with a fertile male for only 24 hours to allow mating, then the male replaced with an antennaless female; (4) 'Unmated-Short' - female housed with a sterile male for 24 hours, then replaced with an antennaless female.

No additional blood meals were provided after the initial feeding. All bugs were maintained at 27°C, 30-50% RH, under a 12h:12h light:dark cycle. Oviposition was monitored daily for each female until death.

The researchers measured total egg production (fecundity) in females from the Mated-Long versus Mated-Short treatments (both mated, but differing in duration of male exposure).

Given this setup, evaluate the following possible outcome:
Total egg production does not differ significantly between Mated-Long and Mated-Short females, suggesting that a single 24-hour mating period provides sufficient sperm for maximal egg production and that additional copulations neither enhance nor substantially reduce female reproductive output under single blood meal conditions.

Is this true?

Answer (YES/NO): YES